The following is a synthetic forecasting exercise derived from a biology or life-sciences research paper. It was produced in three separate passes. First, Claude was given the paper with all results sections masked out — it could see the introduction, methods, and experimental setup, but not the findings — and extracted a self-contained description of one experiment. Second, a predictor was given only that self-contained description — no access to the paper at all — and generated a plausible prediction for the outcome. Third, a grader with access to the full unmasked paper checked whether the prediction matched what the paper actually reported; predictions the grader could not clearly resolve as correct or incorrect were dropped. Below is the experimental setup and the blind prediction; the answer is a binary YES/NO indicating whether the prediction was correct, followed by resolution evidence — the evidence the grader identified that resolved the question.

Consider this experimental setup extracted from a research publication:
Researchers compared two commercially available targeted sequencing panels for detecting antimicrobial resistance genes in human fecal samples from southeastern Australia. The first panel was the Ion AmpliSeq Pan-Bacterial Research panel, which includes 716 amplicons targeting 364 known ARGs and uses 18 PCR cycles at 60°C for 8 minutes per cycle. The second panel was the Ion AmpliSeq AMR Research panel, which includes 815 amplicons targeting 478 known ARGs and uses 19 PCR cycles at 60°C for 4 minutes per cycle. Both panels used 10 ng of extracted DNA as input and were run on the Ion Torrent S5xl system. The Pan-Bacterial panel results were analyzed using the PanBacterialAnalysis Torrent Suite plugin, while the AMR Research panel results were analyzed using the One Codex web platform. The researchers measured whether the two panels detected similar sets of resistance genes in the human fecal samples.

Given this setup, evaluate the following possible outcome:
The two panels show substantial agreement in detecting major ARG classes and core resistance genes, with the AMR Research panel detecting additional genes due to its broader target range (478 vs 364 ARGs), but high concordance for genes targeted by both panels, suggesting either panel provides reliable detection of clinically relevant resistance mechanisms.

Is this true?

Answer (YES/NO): NO